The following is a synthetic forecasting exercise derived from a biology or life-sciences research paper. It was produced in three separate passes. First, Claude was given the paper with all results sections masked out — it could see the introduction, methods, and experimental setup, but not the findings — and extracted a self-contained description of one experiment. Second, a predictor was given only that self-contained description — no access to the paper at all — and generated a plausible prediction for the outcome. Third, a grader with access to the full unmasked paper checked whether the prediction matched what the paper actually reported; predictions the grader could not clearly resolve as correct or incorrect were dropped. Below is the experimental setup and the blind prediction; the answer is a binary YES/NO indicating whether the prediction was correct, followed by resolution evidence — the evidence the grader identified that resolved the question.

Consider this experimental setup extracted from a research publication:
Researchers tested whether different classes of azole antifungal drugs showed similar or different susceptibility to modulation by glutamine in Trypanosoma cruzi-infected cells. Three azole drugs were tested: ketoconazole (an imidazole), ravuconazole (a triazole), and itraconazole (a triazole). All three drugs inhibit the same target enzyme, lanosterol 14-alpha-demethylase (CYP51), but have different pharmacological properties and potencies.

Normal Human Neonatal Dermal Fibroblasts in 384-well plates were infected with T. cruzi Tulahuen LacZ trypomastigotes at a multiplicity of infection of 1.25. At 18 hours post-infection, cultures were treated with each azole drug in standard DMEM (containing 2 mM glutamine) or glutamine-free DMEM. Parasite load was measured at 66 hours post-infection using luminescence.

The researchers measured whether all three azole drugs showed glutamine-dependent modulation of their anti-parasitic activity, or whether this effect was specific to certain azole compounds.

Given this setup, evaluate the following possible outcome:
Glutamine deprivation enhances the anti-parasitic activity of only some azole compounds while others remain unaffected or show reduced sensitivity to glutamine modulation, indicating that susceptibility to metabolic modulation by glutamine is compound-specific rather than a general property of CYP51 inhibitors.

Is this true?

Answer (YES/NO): NO